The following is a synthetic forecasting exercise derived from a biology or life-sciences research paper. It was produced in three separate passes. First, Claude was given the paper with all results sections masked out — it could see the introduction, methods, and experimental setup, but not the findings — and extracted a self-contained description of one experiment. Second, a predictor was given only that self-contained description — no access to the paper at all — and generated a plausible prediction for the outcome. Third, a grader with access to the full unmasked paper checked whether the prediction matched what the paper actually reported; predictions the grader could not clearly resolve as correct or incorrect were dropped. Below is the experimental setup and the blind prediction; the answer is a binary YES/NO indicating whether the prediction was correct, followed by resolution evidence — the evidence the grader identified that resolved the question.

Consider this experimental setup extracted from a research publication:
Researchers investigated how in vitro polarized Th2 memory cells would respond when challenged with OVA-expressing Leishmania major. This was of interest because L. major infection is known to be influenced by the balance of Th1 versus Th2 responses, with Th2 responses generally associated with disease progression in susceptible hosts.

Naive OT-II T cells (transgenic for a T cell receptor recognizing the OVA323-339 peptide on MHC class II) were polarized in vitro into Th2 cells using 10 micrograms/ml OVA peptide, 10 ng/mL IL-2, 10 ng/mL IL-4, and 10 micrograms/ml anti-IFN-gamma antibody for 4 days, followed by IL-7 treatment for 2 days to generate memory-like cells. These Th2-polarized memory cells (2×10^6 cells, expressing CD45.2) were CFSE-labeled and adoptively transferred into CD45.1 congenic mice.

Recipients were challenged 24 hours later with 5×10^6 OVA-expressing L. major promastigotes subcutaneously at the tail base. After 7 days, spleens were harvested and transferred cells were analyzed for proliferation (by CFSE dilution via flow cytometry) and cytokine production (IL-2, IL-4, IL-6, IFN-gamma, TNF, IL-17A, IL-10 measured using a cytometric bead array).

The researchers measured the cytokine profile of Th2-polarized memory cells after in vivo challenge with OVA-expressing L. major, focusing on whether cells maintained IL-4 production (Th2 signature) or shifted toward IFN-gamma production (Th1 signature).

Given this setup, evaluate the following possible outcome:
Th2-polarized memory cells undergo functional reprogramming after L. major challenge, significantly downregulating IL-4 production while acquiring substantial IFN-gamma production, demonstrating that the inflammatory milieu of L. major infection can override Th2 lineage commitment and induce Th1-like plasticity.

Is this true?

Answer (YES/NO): NO